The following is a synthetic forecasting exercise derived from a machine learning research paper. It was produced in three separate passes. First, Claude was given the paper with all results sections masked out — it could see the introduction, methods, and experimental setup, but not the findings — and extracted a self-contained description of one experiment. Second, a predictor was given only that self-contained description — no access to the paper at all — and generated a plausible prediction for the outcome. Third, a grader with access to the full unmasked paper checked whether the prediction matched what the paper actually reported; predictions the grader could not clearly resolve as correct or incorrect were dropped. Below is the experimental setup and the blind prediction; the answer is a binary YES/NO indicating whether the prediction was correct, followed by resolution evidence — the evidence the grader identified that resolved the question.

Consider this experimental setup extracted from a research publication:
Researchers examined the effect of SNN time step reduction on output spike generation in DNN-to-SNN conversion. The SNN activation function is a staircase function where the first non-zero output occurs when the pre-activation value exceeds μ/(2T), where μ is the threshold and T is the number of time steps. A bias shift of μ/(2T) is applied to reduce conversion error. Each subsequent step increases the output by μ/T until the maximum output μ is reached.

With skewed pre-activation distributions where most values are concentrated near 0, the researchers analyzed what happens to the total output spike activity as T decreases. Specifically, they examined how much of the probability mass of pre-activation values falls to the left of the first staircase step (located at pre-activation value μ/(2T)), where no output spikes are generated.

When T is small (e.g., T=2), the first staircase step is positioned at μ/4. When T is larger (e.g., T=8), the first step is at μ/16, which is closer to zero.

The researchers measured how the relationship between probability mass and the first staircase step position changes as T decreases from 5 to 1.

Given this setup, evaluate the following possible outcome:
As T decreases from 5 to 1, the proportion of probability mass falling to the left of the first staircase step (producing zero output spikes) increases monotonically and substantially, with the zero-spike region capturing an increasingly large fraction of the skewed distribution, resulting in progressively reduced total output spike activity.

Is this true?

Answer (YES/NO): YES